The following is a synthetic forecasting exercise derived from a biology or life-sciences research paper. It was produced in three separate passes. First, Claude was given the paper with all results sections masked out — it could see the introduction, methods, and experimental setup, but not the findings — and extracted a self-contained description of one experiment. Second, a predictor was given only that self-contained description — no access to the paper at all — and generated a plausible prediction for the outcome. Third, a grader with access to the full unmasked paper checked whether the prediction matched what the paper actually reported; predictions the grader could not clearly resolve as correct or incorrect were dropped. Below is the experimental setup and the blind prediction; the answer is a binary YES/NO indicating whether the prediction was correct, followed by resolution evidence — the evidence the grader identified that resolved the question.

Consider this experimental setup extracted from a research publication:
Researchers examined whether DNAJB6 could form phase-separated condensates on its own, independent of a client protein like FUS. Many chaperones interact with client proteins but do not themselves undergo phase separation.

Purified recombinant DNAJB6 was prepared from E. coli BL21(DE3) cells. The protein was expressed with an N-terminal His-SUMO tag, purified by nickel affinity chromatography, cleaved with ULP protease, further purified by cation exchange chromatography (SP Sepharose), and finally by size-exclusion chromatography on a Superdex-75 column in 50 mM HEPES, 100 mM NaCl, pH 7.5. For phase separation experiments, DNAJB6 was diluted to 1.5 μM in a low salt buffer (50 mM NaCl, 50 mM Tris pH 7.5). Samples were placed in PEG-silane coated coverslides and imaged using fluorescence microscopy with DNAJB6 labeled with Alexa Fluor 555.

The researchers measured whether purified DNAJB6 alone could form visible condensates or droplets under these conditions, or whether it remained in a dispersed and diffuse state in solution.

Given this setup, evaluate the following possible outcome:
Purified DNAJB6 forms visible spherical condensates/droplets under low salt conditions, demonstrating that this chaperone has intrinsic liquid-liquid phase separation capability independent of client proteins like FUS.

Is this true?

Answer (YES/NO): YES